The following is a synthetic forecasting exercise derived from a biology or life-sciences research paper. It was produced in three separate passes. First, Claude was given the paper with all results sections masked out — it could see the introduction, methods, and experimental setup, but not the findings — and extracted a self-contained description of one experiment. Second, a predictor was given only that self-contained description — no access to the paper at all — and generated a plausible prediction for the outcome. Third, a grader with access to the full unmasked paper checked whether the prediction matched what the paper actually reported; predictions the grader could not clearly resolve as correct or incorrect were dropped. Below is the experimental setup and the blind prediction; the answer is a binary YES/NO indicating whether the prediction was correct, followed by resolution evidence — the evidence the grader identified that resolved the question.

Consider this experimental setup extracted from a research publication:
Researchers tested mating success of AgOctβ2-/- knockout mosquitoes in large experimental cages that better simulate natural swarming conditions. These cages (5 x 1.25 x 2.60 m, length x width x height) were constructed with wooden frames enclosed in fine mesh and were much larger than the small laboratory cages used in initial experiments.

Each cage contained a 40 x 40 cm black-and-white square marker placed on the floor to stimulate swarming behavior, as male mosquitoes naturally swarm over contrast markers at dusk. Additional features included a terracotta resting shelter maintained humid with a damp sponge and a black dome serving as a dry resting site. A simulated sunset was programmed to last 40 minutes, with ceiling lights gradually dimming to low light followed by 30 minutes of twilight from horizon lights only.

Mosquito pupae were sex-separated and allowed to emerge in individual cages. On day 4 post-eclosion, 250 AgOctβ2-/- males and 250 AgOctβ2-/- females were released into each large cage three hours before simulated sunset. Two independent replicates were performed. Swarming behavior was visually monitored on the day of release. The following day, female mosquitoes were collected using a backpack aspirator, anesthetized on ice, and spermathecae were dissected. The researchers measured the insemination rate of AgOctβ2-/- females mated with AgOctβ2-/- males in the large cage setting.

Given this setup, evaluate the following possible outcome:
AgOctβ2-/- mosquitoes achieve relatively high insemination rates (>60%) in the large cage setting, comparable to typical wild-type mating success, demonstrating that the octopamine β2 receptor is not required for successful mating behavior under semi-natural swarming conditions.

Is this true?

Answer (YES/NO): NO